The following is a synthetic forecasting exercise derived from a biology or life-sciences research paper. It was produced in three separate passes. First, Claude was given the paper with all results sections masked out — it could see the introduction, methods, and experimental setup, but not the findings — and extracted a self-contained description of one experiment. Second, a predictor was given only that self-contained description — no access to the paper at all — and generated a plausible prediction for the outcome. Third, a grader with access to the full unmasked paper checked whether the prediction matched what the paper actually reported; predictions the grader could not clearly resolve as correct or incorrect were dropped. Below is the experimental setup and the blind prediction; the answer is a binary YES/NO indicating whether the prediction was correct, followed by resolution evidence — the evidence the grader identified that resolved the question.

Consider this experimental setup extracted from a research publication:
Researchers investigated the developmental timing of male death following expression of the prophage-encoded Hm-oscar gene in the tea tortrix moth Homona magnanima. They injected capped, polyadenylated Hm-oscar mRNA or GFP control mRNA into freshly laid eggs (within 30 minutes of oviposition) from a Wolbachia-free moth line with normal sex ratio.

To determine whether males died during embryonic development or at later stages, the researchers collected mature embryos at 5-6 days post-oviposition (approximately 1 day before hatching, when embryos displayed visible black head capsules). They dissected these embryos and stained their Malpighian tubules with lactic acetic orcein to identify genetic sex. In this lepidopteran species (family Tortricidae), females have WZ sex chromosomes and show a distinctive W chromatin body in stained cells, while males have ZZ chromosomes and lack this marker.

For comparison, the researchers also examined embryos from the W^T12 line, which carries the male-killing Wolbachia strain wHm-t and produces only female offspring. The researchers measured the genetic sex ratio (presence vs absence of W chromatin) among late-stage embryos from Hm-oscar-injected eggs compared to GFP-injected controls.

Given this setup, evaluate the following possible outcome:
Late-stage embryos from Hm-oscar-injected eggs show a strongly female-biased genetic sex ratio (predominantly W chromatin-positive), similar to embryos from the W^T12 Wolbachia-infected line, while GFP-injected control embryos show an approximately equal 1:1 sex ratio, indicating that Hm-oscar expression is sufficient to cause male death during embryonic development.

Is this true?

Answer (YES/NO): NO